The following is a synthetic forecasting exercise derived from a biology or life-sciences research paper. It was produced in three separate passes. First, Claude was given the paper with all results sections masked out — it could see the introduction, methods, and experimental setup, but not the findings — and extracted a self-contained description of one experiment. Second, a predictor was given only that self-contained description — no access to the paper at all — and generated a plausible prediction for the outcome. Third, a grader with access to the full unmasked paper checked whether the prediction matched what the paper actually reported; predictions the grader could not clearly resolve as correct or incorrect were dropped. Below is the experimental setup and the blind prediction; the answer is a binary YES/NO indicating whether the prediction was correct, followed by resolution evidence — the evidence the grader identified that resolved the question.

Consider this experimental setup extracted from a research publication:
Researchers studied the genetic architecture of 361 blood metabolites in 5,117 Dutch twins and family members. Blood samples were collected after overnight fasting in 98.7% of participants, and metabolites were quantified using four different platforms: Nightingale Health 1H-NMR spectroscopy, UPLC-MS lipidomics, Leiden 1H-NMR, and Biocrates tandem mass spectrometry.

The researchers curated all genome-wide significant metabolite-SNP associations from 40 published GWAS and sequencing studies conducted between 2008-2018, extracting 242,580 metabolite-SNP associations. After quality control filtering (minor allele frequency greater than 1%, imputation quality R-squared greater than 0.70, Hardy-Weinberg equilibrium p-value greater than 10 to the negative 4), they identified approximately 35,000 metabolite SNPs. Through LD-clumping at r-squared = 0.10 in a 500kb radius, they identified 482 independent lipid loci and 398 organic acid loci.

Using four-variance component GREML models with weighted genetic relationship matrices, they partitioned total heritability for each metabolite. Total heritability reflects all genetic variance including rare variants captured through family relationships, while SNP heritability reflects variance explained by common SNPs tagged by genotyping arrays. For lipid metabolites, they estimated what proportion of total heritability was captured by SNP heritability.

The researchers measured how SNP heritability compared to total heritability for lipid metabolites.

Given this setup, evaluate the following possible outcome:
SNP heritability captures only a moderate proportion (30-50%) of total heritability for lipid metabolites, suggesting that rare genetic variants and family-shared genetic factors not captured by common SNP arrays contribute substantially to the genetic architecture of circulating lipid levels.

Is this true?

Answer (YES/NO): NO